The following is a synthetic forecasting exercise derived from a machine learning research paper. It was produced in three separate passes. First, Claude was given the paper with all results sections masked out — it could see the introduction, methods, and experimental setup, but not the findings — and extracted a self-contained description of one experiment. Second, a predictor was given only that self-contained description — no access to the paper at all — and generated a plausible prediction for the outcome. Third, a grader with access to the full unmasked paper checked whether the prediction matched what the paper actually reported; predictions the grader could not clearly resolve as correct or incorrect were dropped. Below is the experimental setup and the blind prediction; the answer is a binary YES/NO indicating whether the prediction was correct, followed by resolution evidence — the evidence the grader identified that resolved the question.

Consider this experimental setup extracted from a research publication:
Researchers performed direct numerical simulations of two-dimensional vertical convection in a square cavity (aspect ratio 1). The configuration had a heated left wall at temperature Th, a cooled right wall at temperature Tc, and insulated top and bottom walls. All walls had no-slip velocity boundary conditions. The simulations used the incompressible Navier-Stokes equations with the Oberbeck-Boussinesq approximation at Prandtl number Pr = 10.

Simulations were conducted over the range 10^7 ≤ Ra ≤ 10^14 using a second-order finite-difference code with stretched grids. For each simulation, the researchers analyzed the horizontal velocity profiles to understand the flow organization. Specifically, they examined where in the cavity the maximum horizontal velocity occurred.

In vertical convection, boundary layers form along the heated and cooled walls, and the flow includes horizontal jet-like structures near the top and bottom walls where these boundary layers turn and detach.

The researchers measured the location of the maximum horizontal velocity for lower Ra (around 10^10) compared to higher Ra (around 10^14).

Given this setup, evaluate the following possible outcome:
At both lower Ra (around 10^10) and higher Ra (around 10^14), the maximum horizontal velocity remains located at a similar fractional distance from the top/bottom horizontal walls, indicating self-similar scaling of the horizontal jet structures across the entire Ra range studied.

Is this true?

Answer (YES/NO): NO